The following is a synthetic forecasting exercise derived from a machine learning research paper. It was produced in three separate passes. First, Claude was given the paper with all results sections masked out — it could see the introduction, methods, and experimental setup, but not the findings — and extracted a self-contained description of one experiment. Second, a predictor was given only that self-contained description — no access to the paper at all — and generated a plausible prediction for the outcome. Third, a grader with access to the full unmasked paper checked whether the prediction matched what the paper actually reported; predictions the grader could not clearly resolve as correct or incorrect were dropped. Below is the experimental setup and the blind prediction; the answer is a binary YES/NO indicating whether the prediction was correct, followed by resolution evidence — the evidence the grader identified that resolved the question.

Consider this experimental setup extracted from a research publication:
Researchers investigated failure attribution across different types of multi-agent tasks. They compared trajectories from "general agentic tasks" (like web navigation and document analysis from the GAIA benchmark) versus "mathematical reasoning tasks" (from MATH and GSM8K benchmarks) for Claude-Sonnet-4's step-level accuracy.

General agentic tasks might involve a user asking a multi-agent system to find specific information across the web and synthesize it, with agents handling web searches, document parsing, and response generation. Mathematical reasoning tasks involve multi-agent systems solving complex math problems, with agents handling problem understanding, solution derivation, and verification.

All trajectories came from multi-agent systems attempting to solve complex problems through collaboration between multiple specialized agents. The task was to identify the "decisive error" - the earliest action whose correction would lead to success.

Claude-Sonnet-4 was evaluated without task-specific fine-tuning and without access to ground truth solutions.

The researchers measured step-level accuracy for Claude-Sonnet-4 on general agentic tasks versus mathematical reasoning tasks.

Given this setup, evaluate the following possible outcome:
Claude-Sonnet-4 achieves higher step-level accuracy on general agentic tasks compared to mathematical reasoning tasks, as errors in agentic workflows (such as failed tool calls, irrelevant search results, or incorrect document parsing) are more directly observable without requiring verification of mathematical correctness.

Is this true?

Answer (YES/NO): NO